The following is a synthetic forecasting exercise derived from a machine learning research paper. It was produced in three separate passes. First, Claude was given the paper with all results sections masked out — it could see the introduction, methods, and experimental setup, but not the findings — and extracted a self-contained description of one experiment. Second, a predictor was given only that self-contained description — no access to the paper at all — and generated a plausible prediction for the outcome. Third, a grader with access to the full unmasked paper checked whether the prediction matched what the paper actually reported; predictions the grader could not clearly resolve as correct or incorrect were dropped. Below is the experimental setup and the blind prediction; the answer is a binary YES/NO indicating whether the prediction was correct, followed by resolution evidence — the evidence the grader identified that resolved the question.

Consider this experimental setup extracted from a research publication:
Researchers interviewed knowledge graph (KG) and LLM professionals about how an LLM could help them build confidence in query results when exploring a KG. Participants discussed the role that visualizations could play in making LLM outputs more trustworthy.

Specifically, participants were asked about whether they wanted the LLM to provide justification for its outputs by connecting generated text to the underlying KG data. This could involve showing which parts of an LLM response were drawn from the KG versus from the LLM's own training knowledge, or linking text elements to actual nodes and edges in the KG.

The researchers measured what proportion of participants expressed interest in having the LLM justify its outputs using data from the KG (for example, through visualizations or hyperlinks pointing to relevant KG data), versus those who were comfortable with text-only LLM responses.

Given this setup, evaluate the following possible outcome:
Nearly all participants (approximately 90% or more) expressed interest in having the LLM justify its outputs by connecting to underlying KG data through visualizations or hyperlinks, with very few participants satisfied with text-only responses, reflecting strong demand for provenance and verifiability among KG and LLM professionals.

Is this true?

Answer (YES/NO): NO